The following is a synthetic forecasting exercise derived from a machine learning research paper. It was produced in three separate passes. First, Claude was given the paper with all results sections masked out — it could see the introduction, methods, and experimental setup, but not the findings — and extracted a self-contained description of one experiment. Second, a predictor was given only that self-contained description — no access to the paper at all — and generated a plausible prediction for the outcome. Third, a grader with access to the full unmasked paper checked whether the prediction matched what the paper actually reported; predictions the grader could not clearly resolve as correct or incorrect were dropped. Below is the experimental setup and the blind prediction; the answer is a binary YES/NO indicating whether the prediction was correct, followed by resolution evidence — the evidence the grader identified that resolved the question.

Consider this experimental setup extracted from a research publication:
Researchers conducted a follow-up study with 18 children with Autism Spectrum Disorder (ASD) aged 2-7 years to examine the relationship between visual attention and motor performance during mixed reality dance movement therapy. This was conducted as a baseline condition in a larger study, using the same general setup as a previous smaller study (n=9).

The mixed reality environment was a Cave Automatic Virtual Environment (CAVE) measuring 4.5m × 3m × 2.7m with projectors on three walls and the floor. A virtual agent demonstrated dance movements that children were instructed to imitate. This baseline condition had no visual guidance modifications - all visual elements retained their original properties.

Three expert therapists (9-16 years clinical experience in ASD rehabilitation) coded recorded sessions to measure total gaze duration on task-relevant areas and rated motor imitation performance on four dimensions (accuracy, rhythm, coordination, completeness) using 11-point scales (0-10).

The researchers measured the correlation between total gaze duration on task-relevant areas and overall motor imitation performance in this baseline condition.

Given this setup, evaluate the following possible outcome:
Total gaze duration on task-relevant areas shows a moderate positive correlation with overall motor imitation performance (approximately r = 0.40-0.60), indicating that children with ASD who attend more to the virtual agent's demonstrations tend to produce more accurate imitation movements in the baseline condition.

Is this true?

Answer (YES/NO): NO